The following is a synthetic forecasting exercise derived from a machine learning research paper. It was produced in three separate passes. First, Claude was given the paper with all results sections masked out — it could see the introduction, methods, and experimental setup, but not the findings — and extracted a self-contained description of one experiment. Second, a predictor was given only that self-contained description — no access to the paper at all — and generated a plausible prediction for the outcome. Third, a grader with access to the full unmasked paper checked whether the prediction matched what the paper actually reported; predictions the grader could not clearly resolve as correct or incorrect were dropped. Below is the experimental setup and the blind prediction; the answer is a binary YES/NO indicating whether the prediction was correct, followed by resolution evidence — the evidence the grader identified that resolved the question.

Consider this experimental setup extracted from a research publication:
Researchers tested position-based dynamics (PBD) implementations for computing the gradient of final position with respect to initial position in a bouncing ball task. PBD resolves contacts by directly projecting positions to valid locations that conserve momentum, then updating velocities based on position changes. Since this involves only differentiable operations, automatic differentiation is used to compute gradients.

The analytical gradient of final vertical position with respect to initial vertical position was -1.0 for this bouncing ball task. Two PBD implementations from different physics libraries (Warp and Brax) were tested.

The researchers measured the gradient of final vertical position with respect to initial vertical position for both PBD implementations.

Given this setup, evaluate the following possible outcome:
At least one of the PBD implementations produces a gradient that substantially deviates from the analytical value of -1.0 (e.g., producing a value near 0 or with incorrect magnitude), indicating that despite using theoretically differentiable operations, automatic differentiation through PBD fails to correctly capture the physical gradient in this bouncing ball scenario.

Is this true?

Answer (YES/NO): YES